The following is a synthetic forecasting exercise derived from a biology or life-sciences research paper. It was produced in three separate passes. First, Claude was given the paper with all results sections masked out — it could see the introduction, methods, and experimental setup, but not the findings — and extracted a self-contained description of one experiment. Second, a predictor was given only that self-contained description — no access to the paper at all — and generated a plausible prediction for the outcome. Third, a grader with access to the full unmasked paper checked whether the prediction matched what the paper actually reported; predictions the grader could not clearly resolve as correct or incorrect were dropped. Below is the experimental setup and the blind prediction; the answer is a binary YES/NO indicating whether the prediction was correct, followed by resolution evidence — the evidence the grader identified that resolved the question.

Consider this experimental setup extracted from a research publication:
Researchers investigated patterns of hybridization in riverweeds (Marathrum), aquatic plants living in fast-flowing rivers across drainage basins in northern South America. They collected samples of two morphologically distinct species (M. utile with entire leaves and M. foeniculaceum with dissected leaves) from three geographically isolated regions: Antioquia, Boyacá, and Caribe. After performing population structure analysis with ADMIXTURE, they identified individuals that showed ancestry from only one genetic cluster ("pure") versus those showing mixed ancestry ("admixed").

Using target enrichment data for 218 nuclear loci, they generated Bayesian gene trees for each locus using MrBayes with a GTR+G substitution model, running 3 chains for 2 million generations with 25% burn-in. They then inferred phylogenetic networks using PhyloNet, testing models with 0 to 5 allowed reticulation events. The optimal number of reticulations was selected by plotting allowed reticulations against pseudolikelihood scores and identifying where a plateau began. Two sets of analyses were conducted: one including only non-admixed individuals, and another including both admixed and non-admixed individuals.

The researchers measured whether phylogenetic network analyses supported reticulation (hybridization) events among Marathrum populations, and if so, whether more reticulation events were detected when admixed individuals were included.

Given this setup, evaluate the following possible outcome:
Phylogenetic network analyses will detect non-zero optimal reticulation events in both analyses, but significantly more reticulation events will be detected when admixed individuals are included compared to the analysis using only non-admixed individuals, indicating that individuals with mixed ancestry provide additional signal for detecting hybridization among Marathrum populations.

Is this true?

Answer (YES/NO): YES